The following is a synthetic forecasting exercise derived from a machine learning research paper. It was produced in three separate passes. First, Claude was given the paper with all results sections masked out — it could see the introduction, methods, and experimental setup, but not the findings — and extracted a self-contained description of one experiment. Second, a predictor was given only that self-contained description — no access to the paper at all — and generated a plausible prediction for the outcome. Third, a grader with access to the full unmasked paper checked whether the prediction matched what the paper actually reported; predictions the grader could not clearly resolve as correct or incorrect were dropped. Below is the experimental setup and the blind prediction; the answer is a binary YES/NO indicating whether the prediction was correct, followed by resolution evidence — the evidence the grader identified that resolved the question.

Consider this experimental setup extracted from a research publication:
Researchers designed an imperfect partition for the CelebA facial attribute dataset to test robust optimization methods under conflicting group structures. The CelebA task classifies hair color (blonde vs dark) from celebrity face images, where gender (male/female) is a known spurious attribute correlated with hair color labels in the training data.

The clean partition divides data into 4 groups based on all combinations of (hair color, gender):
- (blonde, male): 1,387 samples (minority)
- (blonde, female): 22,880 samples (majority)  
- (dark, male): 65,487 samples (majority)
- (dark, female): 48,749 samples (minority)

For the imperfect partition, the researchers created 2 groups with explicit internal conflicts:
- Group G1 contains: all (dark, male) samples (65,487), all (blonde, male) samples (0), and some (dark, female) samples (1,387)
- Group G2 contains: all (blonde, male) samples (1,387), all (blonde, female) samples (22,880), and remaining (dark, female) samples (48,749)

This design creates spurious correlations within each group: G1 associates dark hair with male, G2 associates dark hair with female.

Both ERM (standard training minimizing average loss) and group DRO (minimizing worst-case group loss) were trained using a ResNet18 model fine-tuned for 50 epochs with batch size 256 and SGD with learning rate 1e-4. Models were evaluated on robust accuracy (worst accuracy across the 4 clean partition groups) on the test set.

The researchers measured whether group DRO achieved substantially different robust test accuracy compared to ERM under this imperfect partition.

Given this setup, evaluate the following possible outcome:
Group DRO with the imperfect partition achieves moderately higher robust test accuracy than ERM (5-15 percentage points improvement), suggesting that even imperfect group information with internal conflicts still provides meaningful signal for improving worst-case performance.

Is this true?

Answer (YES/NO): NO